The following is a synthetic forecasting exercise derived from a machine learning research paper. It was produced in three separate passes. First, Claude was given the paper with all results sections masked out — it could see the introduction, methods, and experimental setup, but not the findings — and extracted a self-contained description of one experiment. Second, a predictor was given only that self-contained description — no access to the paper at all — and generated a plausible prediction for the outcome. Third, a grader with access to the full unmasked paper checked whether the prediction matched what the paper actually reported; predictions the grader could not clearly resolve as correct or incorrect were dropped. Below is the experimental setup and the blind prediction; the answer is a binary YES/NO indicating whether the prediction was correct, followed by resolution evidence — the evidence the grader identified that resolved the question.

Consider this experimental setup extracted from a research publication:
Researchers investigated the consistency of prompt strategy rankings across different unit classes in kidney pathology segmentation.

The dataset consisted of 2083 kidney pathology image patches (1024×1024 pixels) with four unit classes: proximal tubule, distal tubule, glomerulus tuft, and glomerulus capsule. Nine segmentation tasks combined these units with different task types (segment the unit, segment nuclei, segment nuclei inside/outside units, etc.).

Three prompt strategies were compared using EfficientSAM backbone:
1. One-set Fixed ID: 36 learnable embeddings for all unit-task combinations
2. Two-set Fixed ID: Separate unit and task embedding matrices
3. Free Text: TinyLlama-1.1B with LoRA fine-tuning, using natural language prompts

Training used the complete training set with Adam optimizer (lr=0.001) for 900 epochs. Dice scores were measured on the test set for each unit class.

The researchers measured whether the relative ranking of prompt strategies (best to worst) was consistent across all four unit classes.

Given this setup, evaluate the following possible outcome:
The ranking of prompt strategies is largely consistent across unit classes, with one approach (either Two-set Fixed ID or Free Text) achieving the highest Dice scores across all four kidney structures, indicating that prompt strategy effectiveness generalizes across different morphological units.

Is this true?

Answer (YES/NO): YES